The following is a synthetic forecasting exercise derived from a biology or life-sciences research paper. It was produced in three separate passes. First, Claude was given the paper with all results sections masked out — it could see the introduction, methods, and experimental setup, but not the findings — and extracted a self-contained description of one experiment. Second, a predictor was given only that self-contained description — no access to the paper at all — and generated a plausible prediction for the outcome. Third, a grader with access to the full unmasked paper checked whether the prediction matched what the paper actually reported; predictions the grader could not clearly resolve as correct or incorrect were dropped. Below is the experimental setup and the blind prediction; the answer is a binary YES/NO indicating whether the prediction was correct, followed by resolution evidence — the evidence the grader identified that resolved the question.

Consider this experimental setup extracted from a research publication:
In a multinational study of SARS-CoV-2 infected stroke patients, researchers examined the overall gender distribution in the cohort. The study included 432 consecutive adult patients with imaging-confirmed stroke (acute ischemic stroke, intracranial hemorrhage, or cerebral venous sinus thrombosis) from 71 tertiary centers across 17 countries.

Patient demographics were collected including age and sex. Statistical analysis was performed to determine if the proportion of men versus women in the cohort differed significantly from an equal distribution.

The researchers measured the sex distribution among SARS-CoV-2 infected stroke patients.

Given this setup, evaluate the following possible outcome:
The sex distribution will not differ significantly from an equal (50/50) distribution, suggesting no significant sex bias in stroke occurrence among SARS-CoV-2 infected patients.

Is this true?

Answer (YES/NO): NO